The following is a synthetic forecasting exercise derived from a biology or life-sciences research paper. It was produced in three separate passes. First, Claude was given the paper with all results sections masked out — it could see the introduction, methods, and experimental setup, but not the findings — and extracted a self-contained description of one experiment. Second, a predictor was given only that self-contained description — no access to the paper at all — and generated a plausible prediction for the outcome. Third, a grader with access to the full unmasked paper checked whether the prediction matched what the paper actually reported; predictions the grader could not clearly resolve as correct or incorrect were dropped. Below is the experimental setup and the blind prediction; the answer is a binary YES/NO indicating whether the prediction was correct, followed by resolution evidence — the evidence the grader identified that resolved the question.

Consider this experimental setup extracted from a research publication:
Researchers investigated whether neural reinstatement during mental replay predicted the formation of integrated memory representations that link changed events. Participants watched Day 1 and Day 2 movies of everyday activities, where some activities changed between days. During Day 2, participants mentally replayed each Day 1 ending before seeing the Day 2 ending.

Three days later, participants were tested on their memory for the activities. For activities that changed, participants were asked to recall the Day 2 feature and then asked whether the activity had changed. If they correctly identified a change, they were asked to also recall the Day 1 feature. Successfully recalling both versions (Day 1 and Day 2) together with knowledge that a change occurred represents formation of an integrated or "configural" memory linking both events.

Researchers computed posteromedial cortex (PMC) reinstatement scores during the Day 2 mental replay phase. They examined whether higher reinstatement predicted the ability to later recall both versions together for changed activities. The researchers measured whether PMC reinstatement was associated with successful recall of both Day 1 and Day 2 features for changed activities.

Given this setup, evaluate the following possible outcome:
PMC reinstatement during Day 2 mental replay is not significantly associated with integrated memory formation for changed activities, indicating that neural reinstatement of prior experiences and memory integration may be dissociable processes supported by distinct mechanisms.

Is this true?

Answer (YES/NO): NO